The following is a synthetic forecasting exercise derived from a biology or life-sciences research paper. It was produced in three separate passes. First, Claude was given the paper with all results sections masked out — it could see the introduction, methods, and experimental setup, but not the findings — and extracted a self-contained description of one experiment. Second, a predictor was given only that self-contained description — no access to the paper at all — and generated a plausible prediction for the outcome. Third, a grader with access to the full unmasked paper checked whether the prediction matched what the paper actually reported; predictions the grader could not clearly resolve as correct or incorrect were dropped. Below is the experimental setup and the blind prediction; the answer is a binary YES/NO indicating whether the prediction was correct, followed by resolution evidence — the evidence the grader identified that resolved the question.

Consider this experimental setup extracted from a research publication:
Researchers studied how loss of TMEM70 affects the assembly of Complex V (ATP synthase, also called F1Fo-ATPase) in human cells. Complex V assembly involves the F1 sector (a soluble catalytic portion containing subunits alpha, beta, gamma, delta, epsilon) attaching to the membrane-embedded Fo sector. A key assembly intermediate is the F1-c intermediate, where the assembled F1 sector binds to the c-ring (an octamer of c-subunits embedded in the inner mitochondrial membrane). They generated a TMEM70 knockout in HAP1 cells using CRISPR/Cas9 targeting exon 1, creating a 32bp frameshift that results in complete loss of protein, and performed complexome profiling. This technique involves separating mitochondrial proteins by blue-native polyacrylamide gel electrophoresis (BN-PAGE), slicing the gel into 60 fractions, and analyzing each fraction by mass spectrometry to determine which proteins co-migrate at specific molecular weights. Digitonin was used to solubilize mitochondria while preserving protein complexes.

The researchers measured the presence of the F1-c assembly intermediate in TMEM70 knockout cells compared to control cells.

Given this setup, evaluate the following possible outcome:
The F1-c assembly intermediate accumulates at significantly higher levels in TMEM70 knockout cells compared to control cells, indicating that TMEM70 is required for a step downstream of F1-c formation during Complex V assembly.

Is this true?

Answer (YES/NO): NO